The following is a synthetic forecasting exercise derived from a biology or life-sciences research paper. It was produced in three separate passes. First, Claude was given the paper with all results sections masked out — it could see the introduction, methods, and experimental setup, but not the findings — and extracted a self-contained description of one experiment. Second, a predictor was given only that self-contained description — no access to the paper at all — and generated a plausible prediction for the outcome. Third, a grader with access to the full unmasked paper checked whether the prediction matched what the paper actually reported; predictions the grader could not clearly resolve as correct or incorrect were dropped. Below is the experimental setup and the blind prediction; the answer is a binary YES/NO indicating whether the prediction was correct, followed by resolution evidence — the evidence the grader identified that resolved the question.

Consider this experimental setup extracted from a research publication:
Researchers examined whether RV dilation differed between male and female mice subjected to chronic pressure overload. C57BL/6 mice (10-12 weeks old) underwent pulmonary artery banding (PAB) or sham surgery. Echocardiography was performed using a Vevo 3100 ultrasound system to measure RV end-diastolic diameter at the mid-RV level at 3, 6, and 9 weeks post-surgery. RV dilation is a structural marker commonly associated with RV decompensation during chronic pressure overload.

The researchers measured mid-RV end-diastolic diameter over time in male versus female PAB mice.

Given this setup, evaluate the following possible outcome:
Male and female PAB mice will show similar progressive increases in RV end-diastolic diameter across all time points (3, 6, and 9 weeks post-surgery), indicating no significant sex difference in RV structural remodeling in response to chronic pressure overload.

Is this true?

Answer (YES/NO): NO